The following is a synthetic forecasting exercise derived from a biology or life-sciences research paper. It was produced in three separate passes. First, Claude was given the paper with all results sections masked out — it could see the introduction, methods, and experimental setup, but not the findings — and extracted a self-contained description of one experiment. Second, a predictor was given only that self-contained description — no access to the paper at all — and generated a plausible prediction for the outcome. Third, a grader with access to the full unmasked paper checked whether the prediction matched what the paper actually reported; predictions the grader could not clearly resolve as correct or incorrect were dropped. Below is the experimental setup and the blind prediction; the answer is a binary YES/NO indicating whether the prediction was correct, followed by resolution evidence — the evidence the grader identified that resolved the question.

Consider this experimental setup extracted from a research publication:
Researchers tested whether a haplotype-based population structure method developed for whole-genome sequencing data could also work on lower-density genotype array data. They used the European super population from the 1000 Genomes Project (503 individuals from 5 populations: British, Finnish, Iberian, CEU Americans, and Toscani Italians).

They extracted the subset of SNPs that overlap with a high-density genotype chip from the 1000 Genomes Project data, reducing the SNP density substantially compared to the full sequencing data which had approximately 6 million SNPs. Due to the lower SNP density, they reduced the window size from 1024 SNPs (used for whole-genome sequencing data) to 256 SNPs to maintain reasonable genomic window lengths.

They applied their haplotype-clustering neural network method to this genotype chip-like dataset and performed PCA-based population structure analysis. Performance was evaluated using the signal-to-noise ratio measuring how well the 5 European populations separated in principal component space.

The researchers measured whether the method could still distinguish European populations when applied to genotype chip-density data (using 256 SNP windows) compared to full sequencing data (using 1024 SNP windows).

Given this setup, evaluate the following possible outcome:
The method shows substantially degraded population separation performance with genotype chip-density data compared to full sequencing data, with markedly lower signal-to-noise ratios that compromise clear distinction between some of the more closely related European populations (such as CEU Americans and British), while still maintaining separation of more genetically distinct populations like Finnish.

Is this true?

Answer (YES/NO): NO